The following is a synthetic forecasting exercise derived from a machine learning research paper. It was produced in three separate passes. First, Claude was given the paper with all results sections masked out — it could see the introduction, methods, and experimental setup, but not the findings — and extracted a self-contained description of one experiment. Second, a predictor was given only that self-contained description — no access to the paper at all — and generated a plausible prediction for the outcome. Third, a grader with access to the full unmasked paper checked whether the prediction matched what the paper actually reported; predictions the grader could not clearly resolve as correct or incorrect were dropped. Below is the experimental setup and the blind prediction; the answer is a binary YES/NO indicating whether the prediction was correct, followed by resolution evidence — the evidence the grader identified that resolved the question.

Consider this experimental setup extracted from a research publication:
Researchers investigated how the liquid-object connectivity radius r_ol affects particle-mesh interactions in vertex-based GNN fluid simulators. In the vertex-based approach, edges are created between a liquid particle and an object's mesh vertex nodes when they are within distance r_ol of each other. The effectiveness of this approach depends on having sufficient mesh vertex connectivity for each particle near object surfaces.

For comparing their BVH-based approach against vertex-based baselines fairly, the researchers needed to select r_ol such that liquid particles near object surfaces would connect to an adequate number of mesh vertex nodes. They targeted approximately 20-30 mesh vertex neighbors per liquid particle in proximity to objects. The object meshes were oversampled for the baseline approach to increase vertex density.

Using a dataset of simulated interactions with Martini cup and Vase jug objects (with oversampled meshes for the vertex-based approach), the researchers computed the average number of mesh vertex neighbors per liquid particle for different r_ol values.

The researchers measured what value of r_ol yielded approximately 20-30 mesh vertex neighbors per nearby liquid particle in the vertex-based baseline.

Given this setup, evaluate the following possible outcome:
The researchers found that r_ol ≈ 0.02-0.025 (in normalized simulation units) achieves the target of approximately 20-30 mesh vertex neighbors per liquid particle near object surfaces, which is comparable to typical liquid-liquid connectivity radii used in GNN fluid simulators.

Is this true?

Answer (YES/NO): NO